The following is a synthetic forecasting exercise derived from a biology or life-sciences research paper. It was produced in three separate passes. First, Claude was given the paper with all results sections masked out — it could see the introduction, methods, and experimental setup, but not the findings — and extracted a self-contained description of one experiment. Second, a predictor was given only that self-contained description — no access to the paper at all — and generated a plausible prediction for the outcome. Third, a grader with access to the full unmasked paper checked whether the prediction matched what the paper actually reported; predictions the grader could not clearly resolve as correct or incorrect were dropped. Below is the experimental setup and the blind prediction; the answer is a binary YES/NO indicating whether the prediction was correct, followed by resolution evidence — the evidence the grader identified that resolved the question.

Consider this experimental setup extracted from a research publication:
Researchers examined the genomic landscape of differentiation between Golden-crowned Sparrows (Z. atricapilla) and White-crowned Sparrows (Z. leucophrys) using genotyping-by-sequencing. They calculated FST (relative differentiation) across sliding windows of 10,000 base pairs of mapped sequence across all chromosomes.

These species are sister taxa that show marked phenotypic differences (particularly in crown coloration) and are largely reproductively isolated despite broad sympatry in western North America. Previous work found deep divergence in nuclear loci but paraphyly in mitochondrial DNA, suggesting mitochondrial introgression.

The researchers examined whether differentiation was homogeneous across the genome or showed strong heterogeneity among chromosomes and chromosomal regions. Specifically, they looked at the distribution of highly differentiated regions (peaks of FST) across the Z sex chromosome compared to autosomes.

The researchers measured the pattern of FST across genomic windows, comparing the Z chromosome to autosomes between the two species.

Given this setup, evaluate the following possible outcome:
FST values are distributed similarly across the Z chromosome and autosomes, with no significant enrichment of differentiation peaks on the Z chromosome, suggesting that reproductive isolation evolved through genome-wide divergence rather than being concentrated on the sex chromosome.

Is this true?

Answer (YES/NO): NO